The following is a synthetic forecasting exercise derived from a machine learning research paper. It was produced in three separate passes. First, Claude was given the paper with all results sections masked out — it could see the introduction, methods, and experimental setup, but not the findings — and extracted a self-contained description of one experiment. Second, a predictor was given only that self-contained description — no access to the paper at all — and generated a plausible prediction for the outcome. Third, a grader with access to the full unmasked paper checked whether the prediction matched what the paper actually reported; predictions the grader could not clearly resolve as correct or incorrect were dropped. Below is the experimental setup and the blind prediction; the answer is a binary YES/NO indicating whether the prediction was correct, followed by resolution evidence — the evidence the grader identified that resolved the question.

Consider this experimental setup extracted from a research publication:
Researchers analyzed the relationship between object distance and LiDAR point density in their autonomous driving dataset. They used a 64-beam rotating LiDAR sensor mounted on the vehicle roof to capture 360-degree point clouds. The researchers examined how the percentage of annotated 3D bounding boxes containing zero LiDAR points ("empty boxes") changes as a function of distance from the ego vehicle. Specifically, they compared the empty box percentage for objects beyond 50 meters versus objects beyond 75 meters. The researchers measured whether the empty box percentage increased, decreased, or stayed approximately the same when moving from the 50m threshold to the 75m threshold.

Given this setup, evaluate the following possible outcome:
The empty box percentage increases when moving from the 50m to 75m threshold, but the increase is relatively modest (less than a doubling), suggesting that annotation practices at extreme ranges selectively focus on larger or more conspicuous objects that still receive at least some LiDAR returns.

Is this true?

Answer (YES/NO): YES